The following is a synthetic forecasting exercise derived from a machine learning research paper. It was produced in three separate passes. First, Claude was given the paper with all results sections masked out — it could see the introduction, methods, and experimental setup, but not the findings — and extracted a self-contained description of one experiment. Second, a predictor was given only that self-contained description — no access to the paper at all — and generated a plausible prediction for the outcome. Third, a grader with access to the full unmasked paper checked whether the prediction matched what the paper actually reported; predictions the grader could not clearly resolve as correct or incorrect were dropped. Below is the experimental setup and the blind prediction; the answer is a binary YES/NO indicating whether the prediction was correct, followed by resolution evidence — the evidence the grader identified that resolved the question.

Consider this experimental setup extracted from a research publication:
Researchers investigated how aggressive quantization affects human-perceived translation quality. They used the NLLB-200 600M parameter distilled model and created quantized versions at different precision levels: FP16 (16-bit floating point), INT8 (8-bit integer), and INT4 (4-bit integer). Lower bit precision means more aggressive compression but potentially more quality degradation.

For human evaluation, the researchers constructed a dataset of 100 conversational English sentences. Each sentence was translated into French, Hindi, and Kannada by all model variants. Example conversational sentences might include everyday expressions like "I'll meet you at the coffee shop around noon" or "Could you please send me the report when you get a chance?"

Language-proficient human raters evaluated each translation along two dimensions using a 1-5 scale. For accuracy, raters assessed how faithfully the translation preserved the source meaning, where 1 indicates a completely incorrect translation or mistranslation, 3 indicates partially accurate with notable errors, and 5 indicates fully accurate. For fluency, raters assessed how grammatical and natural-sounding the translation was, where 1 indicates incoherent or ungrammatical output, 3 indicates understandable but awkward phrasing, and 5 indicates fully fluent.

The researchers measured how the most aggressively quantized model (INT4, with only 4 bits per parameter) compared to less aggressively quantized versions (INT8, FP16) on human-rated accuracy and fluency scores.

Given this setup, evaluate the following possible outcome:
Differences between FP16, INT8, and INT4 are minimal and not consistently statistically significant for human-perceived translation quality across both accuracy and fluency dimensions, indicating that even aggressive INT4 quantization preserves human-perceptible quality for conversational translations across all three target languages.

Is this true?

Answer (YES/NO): YES